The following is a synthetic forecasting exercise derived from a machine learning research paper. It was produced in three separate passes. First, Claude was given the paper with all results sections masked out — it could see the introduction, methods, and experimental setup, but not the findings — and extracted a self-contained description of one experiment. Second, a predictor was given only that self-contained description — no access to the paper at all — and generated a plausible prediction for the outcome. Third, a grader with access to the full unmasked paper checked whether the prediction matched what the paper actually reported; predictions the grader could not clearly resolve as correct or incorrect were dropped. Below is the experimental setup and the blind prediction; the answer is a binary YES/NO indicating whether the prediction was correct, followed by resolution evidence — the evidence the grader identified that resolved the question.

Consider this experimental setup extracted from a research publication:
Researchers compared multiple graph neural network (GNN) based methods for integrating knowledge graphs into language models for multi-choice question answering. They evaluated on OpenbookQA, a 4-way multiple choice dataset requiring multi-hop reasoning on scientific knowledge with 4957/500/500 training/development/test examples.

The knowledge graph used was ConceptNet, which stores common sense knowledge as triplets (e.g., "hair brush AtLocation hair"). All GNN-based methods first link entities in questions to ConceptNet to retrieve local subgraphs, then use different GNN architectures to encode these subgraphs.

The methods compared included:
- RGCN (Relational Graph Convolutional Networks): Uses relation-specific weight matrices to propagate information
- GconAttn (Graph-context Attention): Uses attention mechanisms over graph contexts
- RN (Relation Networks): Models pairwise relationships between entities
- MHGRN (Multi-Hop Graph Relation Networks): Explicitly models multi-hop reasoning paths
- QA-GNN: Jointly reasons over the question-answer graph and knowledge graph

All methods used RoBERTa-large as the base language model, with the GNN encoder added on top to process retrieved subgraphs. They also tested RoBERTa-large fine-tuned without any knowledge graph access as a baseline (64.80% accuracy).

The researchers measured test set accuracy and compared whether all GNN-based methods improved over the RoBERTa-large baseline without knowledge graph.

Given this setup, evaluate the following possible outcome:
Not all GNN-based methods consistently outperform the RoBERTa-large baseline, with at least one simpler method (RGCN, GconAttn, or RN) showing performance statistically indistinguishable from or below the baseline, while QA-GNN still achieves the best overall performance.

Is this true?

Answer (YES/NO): NO